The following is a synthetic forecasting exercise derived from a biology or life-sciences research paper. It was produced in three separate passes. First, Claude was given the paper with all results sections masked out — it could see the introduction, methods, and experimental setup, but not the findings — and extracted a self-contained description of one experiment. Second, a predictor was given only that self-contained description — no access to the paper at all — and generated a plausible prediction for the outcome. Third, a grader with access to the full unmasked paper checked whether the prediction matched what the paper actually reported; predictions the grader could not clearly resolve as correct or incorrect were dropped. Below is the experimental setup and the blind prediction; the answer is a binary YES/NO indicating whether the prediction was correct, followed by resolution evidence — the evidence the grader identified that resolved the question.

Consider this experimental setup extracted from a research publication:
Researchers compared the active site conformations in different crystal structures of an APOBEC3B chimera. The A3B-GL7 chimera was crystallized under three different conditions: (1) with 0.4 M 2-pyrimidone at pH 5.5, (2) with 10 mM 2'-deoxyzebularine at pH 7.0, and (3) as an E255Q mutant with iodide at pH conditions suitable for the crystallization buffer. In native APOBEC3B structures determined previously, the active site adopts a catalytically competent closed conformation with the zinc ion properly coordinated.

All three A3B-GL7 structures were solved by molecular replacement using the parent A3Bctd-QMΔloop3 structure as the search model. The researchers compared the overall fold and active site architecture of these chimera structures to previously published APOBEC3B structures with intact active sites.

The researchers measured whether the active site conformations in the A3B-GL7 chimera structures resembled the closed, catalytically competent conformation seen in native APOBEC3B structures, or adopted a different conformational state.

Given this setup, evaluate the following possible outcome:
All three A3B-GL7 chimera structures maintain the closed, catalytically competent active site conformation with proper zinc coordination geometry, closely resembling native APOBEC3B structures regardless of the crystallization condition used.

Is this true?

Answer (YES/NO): NO